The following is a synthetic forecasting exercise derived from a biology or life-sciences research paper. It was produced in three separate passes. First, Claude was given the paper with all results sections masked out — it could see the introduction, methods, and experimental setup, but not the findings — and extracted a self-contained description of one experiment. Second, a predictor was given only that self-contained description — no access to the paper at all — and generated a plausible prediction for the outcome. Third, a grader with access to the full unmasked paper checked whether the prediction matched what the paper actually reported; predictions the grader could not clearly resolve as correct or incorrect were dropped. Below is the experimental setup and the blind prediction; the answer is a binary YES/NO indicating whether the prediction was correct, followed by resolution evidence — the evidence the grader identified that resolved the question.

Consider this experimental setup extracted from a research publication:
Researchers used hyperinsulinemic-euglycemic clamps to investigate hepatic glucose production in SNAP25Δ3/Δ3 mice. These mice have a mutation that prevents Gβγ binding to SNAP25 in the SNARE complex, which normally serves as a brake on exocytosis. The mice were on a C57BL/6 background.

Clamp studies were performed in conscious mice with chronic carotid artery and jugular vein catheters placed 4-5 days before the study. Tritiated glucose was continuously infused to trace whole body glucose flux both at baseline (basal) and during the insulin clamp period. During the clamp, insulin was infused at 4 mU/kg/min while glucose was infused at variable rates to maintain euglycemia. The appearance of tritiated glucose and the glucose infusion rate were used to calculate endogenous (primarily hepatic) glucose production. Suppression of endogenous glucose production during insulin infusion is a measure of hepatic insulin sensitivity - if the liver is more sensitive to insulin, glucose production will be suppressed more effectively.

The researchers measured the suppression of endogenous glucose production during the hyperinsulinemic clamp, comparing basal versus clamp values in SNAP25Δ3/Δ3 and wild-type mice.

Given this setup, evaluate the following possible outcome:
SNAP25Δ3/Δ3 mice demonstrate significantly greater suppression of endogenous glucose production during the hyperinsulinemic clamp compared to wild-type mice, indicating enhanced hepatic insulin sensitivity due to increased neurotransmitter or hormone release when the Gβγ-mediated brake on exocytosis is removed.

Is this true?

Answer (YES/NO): NO